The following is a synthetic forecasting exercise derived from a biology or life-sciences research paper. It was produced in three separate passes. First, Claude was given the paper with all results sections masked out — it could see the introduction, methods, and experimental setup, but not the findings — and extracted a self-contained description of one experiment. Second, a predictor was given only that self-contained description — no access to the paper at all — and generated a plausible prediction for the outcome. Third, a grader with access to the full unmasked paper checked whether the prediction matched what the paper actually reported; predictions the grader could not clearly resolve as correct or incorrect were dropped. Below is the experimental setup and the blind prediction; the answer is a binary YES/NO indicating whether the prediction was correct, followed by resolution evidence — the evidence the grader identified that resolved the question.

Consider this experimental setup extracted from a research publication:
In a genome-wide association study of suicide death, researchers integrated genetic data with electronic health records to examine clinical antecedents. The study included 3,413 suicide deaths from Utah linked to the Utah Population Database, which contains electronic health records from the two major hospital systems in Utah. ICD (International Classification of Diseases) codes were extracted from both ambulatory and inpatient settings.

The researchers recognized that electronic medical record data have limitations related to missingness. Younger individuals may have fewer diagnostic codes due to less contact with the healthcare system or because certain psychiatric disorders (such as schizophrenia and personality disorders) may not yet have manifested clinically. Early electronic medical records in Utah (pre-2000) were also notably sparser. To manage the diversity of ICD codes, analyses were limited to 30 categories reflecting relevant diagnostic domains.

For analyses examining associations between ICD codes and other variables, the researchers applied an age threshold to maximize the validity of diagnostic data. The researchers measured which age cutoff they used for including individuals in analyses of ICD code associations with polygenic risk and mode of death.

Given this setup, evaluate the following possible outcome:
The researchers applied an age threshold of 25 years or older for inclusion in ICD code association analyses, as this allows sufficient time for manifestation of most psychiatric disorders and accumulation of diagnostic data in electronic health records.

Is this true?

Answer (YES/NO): NO